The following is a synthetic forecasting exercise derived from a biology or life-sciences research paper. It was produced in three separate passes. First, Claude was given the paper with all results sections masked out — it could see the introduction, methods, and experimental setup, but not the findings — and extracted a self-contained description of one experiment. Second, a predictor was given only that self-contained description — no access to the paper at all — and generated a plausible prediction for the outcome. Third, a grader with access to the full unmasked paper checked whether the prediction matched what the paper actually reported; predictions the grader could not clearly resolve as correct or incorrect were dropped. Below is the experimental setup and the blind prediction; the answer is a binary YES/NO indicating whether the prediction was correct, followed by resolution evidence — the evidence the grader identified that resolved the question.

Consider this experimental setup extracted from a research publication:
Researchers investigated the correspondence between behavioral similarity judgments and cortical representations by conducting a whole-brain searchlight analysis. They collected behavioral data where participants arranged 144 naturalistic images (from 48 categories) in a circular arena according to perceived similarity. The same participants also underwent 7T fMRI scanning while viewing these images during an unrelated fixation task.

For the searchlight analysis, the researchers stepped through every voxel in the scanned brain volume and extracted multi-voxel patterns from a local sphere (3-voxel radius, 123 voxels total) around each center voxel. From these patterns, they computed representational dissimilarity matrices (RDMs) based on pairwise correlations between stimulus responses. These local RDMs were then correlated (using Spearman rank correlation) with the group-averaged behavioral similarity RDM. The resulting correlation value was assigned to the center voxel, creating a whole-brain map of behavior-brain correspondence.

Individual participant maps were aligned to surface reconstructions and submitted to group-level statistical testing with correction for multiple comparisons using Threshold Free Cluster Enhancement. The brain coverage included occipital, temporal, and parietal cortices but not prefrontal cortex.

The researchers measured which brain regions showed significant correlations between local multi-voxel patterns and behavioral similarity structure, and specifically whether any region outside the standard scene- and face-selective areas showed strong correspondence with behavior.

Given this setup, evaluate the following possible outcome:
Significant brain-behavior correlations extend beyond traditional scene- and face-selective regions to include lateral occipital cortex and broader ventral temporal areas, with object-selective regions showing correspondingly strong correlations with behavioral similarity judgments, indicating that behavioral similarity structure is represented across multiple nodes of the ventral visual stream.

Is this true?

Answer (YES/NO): NO